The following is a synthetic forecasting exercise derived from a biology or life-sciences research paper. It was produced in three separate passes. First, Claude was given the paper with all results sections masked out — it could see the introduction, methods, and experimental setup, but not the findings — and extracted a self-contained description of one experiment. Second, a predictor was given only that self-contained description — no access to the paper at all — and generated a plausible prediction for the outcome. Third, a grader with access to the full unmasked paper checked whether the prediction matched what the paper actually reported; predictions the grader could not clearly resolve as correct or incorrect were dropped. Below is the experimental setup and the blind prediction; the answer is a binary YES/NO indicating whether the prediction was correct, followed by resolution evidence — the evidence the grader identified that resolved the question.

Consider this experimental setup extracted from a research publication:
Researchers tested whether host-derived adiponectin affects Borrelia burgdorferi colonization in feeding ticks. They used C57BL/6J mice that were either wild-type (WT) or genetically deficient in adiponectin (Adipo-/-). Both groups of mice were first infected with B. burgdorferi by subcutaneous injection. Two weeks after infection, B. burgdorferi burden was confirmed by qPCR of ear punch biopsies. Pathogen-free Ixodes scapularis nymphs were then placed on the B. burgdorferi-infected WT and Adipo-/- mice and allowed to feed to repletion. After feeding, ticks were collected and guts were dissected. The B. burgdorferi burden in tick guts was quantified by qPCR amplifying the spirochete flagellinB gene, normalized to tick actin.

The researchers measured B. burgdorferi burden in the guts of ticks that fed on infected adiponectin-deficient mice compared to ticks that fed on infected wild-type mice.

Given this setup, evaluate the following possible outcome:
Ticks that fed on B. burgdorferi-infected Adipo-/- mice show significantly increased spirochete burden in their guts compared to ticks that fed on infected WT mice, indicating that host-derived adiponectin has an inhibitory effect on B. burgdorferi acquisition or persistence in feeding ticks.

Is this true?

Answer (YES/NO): NO